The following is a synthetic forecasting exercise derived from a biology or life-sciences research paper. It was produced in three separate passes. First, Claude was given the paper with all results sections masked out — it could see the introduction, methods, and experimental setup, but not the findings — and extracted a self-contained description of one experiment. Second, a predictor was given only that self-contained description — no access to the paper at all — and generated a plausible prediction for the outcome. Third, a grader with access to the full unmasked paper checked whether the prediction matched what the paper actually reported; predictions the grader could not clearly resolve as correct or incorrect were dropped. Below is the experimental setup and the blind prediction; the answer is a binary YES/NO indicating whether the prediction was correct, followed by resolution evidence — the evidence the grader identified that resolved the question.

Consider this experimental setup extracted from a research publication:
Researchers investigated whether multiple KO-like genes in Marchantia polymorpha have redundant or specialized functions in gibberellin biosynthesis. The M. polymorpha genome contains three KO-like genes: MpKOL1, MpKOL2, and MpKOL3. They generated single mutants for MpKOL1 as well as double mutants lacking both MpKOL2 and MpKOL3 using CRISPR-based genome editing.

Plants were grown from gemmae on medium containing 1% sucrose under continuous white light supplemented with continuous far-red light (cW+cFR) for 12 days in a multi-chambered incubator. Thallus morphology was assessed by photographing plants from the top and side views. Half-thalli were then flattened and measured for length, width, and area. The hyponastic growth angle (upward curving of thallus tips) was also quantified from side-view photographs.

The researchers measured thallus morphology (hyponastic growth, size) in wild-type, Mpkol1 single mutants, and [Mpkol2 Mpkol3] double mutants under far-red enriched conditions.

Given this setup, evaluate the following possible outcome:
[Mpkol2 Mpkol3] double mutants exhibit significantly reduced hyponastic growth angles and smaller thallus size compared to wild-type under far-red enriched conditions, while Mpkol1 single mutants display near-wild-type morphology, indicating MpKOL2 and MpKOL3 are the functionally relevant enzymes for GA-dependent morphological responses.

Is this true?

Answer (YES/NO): NO